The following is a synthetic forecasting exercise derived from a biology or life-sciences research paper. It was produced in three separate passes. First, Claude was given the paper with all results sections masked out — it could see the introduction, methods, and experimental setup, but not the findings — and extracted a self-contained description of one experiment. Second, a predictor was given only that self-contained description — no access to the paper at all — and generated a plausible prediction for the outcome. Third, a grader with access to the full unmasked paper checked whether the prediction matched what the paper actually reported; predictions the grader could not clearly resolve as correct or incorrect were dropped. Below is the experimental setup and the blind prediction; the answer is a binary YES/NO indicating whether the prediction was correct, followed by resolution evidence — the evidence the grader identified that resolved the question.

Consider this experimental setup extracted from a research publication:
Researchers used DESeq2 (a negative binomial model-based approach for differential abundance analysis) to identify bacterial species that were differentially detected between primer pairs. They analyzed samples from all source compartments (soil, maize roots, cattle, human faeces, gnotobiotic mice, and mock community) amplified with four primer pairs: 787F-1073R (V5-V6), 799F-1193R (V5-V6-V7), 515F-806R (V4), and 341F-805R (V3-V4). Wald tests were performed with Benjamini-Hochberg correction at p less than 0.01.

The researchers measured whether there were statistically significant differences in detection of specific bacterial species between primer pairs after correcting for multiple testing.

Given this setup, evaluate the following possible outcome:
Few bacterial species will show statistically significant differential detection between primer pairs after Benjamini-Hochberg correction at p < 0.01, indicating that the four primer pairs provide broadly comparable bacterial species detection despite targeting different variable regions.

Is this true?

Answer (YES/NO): NO